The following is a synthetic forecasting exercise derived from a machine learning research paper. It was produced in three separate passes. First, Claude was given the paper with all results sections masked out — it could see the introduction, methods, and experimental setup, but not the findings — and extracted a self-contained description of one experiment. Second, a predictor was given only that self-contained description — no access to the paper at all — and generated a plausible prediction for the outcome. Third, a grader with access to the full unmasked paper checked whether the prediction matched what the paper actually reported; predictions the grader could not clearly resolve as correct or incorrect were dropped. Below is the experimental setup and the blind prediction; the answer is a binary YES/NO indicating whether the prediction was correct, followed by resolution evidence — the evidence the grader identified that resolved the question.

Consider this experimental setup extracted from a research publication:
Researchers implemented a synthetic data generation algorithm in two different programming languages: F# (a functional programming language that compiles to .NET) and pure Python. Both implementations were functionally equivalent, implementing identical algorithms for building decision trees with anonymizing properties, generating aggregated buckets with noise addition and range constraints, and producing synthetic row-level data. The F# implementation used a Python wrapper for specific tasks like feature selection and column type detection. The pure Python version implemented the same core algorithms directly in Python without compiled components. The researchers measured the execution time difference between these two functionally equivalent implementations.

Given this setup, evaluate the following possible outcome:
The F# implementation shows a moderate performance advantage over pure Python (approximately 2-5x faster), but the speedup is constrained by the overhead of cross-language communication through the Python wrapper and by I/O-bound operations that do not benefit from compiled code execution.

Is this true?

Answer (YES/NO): YES